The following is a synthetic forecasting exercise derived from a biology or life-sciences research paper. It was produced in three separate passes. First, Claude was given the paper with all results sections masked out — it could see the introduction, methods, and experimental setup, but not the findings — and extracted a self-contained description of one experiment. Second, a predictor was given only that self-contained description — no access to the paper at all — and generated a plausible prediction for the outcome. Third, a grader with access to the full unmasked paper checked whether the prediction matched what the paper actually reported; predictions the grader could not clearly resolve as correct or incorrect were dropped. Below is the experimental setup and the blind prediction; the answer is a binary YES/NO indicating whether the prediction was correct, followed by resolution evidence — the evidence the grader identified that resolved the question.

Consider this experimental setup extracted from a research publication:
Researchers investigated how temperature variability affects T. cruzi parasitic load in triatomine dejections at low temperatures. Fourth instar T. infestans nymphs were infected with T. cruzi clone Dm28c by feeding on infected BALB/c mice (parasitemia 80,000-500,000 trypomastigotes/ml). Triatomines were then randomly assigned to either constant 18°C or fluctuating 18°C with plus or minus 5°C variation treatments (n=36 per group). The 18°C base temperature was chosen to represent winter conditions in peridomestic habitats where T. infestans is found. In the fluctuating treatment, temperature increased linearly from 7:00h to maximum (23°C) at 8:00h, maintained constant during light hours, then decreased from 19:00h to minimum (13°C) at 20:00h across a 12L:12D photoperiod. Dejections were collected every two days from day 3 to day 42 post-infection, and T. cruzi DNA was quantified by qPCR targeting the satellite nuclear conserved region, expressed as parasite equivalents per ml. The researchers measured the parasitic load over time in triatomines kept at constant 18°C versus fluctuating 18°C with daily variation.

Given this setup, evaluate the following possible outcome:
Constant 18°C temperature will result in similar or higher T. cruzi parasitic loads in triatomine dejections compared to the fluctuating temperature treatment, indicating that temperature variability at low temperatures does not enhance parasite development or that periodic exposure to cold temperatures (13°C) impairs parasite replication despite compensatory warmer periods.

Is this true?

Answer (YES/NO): NO